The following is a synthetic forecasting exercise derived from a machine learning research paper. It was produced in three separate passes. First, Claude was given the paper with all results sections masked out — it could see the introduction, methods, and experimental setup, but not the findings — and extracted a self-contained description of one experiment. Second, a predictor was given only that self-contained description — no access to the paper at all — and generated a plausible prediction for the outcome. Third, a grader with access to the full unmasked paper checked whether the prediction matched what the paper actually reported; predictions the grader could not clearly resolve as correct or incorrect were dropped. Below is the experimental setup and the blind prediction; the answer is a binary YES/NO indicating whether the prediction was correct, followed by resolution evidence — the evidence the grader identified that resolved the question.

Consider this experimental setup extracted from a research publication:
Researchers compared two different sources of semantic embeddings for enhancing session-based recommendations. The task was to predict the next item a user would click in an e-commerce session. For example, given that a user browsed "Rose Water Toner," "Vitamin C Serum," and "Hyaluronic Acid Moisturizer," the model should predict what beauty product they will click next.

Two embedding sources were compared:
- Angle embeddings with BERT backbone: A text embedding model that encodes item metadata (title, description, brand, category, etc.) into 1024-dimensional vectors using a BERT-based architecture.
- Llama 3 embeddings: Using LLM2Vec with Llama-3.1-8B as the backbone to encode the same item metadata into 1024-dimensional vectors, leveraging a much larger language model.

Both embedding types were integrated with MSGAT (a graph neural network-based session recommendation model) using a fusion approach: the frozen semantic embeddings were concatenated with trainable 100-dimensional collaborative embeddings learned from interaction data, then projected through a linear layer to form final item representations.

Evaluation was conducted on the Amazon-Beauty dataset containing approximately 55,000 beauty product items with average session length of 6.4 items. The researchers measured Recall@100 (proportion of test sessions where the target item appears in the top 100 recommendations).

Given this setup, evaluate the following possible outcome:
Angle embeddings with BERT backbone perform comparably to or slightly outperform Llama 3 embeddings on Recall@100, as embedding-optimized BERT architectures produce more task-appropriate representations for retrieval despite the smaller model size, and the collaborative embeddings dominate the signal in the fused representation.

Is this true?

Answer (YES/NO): NO